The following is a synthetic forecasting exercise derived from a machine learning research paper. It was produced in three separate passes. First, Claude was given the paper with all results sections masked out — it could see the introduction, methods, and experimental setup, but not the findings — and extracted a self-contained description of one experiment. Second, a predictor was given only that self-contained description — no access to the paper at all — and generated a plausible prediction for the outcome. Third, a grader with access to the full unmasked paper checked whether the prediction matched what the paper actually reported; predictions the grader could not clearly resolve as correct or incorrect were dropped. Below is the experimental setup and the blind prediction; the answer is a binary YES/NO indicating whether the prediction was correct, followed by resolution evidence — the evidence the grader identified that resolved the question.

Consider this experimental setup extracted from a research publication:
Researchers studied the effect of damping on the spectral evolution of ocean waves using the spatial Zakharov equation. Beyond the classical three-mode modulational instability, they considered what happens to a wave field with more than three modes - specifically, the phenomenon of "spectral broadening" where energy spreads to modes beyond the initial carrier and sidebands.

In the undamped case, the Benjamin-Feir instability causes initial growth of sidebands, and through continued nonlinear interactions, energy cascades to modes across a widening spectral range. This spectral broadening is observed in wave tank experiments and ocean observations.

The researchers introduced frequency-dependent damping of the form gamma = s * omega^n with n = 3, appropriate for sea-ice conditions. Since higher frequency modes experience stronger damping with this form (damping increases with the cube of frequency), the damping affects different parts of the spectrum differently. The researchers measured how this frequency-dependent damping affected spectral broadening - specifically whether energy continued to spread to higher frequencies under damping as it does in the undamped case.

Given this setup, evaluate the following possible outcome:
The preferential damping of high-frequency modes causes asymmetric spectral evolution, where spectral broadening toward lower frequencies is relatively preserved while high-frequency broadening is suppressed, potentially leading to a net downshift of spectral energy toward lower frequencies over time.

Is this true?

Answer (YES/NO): NO